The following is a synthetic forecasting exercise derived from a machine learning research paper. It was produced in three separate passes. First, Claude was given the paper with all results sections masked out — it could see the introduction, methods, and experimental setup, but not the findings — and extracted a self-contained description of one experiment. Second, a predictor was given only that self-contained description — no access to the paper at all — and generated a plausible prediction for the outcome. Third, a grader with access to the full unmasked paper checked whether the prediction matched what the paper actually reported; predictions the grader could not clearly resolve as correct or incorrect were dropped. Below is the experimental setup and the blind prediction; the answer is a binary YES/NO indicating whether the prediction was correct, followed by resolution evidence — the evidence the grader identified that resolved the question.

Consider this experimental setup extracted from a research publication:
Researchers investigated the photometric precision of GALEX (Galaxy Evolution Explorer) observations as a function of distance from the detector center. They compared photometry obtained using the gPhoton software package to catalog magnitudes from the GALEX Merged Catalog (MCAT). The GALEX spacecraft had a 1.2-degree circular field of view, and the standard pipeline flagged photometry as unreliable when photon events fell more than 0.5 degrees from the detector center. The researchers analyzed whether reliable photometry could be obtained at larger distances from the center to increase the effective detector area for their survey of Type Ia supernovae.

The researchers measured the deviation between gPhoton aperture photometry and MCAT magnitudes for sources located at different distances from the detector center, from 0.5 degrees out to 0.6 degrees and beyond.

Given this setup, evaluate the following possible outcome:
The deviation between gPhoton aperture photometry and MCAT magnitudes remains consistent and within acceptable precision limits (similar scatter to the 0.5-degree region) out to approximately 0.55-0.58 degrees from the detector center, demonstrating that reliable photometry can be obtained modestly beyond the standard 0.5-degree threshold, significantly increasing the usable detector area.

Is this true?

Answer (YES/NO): NO